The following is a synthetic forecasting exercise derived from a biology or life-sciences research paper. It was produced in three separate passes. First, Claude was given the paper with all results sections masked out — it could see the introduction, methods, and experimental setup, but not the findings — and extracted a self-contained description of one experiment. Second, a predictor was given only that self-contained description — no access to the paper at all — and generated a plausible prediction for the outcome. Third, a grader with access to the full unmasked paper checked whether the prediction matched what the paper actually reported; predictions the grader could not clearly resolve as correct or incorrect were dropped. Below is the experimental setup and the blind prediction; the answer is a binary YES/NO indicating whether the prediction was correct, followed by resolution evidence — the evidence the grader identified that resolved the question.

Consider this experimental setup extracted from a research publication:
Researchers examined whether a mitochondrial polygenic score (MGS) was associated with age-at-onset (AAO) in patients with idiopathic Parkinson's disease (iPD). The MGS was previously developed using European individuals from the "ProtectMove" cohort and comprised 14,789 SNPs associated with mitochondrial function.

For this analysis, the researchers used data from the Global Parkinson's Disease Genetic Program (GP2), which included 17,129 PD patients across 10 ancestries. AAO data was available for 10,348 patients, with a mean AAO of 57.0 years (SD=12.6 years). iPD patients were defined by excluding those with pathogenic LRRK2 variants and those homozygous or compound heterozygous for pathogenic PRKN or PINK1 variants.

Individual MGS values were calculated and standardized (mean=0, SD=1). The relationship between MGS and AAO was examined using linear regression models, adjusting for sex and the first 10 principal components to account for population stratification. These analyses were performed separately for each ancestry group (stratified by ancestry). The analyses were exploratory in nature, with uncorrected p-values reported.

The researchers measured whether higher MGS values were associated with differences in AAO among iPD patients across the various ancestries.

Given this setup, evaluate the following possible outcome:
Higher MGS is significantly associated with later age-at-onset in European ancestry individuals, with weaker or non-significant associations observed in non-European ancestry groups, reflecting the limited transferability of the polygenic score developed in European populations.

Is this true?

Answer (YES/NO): NO